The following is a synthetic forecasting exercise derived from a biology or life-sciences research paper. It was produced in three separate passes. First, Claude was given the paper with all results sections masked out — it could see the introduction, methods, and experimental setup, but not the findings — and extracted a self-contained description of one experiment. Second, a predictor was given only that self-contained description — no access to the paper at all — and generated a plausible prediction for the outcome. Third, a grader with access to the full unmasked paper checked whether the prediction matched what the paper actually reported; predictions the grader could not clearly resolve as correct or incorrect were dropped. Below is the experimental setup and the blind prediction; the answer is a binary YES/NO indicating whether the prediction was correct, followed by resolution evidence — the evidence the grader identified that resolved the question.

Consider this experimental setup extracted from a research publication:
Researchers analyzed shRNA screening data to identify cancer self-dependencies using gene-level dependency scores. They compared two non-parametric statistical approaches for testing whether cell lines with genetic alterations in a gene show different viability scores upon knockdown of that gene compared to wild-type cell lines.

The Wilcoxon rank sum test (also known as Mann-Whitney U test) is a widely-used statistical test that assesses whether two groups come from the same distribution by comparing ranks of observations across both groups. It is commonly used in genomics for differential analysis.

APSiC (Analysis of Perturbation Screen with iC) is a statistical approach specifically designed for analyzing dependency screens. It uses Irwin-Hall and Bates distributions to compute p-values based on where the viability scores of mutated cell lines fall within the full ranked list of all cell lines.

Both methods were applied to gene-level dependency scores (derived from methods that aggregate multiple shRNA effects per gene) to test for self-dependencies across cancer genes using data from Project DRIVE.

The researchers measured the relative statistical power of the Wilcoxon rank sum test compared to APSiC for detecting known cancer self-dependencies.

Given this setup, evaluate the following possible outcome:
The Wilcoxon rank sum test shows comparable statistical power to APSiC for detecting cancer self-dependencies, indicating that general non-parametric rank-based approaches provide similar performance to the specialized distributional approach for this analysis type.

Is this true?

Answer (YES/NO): NO